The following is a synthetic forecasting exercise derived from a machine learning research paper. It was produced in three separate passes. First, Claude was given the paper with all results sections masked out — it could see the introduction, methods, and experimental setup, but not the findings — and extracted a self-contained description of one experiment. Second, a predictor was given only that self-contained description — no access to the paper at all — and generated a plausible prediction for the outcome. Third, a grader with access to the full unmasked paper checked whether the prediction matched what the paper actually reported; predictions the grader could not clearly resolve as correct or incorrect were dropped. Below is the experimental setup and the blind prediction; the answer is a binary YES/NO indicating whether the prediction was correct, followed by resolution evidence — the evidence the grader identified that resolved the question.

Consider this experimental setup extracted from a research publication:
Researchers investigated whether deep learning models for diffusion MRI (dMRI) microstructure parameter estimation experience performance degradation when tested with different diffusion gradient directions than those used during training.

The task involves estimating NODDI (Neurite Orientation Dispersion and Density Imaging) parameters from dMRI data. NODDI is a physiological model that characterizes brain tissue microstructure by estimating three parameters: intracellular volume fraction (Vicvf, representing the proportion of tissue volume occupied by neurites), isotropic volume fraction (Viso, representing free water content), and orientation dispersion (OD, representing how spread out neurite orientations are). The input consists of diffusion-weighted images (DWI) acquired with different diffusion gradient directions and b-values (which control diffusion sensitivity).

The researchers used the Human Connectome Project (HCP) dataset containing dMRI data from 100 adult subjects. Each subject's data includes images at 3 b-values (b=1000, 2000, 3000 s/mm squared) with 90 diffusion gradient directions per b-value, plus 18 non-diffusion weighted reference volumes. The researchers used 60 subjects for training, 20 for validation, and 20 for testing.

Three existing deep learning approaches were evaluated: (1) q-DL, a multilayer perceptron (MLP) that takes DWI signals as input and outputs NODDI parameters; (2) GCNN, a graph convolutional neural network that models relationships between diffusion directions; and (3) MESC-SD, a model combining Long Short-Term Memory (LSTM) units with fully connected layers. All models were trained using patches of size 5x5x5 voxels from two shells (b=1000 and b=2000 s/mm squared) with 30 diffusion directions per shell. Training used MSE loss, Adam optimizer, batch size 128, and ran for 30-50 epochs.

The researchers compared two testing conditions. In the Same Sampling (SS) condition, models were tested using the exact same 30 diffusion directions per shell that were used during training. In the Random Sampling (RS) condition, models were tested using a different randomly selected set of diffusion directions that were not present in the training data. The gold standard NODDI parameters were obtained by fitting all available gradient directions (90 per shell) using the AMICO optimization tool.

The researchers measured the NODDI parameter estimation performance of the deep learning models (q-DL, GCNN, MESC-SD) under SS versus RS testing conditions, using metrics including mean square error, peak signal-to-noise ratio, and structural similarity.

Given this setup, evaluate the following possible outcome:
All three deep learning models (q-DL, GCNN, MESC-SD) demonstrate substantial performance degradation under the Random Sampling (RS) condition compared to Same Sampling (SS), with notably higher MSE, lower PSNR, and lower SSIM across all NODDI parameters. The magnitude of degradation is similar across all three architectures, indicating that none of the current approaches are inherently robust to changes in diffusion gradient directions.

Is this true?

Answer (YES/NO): NO